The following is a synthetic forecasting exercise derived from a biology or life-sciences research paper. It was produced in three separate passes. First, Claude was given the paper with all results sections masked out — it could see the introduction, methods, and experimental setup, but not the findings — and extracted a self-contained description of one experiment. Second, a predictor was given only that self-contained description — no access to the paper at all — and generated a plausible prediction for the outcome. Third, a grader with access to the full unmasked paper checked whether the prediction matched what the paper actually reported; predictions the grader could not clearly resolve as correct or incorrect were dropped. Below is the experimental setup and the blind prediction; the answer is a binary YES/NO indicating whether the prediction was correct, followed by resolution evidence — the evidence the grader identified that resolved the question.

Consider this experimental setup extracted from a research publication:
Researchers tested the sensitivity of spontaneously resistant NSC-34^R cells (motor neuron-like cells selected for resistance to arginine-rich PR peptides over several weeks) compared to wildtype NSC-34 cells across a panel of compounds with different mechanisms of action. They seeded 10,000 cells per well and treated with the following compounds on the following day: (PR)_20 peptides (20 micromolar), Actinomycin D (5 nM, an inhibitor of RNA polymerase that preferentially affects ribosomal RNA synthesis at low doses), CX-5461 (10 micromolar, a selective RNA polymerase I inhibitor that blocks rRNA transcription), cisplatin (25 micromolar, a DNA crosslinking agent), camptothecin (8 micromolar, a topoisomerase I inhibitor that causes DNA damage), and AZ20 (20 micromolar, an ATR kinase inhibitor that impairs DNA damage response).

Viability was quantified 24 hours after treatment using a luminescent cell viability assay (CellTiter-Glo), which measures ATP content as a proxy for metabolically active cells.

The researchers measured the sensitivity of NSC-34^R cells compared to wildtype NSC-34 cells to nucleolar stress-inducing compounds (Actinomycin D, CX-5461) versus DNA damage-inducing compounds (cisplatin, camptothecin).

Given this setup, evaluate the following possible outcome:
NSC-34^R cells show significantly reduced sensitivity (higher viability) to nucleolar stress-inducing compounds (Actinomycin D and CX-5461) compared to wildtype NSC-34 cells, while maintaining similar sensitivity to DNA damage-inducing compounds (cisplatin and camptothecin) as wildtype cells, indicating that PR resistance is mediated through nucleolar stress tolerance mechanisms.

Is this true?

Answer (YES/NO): YES